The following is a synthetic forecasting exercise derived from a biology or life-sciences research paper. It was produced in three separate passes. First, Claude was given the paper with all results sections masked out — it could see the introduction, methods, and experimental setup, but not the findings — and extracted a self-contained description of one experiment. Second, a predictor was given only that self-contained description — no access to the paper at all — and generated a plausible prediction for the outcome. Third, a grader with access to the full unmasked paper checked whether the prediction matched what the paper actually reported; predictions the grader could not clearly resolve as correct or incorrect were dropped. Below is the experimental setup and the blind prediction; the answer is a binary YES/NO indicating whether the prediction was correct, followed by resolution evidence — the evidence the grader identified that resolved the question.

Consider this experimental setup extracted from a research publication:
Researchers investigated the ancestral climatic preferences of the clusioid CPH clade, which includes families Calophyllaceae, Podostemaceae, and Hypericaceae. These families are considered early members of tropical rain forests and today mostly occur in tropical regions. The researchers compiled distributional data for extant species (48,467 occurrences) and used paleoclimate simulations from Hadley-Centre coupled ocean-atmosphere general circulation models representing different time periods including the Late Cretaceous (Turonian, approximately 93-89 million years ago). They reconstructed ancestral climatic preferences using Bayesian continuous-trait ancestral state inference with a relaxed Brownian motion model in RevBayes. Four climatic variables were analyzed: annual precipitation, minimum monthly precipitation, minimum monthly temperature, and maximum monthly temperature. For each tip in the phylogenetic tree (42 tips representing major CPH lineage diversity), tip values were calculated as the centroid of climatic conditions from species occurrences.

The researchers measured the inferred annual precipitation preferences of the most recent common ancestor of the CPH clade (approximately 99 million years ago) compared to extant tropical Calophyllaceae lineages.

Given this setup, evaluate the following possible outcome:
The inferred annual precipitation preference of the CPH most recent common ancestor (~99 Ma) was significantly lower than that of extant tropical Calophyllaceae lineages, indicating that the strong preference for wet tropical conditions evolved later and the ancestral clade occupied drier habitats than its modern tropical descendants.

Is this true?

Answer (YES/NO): YES